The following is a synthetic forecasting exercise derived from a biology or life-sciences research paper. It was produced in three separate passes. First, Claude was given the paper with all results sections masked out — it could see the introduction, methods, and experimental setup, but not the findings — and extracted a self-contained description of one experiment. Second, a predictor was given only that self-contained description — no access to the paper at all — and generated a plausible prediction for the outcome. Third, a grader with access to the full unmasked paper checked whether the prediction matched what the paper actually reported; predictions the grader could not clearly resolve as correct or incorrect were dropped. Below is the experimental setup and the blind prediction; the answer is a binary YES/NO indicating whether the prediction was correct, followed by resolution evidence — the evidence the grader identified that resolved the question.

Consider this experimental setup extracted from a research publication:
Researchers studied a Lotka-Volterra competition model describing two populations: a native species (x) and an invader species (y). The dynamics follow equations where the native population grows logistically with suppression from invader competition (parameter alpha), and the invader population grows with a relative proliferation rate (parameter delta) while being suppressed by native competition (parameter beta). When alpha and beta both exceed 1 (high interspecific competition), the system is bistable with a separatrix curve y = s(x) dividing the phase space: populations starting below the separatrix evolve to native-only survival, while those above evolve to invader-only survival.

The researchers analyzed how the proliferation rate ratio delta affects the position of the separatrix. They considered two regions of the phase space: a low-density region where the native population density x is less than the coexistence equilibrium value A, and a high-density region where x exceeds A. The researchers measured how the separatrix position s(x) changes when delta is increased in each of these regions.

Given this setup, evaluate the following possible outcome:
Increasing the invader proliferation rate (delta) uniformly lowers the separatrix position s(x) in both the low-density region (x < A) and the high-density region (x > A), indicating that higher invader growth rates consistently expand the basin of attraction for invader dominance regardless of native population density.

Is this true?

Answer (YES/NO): NO